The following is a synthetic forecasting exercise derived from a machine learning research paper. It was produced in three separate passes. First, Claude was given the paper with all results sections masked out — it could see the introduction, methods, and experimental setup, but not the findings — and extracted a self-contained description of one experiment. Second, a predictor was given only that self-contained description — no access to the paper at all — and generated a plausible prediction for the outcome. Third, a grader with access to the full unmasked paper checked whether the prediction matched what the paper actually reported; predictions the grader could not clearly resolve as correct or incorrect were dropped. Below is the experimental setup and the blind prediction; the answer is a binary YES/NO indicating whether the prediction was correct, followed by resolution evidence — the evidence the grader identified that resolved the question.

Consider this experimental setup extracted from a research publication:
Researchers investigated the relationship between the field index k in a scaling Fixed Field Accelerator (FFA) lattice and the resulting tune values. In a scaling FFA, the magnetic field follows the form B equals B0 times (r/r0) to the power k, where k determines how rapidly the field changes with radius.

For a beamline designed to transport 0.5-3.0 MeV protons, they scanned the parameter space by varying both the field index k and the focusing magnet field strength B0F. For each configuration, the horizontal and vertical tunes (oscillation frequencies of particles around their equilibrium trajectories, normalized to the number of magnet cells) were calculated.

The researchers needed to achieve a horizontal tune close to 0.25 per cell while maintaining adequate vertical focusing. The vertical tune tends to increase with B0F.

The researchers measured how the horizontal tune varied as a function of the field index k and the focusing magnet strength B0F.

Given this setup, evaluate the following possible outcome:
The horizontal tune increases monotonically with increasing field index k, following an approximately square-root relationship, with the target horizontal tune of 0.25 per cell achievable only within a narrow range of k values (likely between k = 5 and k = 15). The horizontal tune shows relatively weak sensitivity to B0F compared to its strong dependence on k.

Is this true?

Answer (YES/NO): NO